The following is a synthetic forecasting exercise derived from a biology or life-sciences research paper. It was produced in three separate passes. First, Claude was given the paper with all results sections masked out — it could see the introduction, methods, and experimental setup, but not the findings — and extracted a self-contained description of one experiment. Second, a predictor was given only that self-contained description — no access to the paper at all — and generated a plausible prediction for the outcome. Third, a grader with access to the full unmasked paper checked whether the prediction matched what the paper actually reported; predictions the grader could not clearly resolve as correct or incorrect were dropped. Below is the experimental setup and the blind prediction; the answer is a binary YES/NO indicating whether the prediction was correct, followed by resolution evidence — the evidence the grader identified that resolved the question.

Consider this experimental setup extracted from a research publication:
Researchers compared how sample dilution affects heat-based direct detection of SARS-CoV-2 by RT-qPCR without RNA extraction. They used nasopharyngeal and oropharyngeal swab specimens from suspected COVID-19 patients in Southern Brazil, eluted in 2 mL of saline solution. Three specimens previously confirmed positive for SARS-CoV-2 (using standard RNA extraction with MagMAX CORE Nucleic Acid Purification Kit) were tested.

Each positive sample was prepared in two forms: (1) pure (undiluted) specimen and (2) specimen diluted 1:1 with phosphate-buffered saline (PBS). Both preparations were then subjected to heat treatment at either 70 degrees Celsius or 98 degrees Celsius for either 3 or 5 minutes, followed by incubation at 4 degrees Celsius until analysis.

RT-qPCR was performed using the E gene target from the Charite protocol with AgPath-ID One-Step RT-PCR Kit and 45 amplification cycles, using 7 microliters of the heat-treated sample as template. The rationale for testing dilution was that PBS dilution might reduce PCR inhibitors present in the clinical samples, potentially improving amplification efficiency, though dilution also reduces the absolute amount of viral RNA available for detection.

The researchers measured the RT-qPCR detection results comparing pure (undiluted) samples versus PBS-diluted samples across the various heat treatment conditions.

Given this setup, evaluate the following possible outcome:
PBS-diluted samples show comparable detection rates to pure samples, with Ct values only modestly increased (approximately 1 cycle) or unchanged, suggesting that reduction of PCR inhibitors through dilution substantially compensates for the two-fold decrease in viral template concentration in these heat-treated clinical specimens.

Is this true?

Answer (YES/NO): NO